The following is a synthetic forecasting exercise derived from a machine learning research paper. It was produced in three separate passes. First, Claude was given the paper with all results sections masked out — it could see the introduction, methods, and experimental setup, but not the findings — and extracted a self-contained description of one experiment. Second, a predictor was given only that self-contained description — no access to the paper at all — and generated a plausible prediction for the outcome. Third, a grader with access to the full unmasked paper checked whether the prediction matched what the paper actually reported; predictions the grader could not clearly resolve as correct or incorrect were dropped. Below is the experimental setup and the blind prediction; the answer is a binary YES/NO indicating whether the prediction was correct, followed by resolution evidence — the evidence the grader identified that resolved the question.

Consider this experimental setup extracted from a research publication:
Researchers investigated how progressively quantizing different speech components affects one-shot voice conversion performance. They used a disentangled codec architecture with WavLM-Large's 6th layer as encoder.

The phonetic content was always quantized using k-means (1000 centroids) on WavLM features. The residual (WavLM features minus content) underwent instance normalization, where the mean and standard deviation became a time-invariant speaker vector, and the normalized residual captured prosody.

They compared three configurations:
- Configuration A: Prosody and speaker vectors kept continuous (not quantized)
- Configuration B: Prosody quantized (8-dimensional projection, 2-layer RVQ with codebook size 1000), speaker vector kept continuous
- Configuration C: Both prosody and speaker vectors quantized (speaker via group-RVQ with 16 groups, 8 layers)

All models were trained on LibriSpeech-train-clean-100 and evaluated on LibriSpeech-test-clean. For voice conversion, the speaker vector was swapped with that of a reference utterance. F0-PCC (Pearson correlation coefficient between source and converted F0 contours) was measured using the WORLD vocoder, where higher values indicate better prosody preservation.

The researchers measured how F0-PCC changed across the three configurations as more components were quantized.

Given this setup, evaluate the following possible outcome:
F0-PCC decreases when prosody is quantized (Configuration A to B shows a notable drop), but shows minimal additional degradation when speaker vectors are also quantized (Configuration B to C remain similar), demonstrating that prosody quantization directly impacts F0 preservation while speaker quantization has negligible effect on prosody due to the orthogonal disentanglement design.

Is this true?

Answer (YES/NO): NO